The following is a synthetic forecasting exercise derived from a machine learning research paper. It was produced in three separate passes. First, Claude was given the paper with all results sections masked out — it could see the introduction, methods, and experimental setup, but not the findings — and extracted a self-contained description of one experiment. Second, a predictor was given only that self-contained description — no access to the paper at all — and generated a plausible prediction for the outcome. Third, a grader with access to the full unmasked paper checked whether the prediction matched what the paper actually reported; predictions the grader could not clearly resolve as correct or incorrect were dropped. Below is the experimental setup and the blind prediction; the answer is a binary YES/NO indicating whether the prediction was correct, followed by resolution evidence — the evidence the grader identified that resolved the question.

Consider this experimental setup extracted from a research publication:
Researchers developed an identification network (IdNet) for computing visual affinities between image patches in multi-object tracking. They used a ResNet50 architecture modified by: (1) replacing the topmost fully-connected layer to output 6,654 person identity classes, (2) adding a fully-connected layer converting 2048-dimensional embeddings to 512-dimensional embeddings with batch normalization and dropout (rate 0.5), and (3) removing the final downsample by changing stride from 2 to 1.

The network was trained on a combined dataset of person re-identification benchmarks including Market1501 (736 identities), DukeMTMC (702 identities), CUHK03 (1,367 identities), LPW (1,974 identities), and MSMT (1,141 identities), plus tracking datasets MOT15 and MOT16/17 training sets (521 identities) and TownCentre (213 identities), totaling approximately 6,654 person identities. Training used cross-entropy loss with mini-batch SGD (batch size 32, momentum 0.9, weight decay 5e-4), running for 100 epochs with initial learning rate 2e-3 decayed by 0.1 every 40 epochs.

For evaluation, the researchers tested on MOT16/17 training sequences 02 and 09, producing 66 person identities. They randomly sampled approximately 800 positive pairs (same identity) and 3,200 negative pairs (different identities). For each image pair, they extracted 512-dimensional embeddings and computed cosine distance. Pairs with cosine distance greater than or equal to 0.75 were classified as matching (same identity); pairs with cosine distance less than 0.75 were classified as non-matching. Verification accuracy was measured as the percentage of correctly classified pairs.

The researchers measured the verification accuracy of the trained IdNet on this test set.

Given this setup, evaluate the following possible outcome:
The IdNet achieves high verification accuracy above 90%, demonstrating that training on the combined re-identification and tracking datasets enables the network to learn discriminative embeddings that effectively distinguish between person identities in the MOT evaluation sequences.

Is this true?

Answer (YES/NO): YES